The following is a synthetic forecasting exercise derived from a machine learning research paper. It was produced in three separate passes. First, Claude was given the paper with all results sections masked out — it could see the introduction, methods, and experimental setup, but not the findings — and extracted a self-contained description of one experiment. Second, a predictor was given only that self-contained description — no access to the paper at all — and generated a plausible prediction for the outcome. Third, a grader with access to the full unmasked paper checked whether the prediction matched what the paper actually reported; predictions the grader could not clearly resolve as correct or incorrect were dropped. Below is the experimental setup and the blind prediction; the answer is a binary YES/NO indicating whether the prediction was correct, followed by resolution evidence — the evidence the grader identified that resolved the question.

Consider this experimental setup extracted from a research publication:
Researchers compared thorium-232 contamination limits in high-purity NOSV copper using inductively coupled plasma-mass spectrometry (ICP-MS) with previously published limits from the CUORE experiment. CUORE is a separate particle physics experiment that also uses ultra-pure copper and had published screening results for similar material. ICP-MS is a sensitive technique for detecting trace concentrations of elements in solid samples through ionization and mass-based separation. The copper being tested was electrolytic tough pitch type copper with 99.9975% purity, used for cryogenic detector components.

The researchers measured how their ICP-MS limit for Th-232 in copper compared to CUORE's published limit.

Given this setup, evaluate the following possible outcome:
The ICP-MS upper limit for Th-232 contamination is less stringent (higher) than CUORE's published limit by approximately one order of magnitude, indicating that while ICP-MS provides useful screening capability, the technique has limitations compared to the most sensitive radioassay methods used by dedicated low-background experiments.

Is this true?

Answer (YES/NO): NO